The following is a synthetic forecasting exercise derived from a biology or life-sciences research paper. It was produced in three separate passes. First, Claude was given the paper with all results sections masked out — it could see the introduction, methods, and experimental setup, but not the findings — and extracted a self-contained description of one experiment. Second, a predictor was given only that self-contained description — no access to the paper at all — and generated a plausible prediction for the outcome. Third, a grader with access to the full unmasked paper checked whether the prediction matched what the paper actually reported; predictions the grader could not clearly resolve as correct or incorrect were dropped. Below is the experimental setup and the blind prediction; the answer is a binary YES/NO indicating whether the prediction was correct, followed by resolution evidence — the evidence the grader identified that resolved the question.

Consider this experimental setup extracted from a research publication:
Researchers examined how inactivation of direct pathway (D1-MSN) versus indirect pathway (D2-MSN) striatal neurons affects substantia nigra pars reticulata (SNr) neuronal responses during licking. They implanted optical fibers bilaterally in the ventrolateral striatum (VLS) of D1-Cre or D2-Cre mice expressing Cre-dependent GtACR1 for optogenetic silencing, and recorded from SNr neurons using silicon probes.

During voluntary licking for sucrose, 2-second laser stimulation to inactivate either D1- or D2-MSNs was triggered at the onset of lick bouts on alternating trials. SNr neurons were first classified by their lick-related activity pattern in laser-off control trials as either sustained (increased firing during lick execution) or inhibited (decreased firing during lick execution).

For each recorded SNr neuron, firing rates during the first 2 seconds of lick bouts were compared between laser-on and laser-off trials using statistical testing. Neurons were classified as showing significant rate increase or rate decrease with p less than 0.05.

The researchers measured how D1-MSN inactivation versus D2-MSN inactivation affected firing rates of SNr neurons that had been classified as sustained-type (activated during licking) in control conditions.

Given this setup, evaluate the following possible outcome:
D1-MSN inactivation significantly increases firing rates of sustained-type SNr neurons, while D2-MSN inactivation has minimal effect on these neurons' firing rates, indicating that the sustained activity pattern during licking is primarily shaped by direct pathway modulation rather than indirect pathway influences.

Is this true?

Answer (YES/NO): NO